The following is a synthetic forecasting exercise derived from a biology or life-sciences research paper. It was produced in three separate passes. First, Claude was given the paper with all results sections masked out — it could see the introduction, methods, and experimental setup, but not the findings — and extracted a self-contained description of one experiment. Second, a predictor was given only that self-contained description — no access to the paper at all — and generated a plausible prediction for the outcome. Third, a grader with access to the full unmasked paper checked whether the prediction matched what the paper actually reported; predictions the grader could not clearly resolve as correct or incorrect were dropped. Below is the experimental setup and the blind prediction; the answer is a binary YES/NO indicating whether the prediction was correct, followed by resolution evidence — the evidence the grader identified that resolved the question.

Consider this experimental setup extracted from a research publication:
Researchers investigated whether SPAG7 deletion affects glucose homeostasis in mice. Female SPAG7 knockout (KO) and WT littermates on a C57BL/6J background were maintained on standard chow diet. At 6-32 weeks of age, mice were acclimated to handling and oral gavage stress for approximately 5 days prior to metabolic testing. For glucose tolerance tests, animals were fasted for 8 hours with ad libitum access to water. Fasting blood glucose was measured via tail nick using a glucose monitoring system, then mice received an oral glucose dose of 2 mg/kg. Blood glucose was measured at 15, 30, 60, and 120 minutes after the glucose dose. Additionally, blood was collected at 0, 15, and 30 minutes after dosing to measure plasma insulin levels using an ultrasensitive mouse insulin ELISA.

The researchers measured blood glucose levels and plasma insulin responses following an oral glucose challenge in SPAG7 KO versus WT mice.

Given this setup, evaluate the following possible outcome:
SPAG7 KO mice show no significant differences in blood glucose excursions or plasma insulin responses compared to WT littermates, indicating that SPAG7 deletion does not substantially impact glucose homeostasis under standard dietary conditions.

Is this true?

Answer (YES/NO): NO